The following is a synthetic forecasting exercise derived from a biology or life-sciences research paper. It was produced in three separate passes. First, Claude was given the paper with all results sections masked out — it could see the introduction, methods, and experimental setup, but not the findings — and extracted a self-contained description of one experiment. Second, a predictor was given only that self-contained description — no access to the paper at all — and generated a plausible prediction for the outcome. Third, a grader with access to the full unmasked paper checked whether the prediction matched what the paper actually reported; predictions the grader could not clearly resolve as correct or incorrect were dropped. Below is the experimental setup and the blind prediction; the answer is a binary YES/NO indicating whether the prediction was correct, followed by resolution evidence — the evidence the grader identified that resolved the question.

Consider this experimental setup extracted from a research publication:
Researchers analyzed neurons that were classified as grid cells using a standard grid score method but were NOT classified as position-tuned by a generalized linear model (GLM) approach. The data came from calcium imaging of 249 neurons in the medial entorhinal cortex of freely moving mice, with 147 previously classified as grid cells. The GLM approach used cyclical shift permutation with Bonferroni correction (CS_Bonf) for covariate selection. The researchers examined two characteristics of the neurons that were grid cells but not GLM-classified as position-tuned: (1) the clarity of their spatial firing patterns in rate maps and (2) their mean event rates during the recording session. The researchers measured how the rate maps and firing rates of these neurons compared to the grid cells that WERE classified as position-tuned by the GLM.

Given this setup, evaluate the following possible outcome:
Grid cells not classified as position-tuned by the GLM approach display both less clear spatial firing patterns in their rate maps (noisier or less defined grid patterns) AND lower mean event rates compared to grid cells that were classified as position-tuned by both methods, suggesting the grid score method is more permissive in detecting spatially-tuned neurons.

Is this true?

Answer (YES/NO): YES